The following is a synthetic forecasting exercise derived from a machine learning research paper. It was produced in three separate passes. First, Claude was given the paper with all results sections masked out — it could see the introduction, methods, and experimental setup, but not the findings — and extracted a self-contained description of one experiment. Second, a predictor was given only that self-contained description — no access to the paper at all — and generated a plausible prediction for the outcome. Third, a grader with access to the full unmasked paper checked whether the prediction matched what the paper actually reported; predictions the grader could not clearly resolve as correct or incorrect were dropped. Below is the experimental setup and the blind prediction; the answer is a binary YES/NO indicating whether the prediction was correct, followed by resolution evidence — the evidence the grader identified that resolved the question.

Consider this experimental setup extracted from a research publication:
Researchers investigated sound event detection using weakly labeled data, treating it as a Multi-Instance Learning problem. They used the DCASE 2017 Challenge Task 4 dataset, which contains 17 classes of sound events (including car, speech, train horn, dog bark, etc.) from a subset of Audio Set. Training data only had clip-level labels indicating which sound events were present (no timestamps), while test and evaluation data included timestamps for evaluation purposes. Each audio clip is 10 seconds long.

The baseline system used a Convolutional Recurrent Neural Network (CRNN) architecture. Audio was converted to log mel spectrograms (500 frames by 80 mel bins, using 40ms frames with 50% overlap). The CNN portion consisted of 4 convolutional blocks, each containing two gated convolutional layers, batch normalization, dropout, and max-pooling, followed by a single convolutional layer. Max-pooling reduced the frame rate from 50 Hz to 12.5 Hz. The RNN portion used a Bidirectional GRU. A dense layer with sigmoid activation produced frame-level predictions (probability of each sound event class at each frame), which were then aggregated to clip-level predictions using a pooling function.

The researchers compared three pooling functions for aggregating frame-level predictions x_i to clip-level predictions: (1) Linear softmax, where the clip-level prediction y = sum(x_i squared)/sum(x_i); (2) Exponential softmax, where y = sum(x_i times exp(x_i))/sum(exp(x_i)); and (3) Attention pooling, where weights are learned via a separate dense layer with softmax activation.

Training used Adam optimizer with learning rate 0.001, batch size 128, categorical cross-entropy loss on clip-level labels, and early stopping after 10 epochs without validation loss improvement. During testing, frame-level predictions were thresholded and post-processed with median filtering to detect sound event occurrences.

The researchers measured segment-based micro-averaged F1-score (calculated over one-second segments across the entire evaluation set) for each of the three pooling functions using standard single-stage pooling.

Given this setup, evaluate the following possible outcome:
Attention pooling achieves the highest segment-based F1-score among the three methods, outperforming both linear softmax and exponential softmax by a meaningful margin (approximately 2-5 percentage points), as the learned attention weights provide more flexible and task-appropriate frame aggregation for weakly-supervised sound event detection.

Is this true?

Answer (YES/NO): NO